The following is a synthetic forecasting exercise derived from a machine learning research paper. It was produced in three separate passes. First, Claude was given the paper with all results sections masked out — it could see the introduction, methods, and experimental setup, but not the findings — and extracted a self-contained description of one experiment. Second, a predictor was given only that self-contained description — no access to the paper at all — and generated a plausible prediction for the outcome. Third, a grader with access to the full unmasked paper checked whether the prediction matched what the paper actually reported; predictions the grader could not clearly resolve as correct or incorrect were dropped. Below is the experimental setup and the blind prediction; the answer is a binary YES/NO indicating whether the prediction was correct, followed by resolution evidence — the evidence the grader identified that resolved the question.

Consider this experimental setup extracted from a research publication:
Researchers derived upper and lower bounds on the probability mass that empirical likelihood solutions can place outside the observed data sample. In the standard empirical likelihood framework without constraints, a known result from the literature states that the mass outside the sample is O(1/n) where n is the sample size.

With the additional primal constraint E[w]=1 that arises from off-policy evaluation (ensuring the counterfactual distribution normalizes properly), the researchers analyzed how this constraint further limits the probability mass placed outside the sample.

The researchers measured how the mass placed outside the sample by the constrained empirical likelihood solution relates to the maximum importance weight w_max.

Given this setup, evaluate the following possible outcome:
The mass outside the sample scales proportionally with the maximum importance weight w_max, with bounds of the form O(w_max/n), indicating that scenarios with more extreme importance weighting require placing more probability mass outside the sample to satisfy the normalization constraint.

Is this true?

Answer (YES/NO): NO